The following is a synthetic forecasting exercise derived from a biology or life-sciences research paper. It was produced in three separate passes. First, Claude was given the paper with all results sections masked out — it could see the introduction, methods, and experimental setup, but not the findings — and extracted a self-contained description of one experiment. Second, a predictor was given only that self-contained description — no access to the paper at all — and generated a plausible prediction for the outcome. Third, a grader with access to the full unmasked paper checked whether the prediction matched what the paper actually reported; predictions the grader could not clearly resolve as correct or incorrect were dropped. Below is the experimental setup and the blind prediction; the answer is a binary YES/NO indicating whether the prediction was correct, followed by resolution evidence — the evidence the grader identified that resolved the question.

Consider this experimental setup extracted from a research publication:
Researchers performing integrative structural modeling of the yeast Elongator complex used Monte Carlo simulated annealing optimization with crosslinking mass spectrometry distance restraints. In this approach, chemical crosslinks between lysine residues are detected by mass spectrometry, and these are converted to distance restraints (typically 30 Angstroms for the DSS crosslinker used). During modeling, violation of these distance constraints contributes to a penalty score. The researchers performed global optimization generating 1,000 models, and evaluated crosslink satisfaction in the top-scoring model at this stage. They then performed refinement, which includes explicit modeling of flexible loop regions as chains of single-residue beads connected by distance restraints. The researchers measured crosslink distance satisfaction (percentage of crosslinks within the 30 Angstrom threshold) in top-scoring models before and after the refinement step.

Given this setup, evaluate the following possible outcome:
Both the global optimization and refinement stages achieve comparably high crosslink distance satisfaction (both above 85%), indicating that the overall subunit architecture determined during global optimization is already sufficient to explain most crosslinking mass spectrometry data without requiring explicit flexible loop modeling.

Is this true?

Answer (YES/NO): NO